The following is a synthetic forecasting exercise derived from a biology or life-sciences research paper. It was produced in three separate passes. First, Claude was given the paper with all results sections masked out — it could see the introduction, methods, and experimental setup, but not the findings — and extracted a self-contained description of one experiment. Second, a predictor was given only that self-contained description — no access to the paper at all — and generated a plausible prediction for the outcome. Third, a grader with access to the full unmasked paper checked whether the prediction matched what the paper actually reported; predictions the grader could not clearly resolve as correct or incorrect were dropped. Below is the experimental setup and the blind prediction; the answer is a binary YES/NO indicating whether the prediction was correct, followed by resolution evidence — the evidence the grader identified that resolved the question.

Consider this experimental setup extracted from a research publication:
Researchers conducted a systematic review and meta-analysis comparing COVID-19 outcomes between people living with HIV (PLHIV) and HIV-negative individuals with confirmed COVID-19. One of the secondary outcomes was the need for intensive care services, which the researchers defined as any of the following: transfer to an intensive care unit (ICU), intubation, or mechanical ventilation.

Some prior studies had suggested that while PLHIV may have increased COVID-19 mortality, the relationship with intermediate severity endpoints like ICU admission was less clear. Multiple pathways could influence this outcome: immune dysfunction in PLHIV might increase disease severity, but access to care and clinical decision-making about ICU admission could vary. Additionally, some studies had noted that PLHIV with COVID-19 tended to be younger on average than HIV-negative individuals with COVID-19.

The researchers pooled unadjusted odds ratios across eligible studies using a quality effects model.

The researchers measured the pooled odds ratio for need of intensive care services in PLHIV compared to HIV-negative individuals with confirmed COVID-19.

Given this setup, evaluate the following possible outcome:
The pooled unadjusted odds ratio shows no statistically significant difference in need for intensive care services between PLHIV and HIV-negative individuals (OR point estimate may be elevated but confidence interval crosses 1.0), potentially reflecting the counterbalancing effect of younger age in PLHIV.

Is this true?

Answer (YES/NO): YES